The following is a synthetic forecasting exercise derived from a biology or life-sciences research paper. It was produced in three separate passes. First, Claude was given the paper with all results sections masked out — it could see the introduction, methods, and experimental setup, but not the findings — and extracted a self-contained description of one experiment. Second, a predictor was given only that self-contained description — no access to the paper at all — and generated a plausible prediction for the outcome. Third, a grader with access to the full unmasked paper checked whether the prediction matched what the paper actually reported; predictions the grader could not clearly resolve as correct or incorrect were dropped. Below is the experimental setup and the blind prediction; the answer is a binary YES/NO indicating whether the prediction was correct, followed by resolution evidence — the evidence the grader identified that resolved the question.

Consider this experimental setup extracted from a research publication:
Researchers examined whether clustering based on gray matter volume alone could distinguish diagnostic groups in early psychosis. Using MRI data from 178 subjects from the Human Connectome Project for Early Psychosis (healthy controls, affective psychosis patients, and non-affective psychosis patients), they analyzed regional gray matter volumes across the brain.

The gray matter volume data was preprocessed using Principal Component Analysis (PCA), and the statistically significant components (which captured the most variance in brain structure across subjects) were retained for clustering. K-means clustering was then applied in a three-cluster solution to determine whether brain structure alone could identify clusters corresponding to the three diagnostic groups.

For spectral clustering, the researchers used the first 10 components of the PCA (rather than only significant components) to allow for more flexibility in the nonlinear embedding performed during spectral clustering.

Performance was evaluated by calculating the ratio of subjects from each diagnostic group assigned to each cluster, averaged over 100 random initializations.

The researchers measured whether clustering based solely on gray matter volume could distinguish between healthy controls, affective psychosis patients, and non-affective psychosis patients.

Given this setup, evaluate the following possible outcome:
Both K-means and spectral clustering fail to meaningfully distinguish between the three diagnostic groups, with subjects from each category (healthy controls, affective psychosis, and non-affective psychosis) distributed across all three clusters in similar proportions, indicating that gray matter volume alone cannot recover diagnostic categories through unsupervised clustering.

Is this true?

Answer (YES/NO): YES